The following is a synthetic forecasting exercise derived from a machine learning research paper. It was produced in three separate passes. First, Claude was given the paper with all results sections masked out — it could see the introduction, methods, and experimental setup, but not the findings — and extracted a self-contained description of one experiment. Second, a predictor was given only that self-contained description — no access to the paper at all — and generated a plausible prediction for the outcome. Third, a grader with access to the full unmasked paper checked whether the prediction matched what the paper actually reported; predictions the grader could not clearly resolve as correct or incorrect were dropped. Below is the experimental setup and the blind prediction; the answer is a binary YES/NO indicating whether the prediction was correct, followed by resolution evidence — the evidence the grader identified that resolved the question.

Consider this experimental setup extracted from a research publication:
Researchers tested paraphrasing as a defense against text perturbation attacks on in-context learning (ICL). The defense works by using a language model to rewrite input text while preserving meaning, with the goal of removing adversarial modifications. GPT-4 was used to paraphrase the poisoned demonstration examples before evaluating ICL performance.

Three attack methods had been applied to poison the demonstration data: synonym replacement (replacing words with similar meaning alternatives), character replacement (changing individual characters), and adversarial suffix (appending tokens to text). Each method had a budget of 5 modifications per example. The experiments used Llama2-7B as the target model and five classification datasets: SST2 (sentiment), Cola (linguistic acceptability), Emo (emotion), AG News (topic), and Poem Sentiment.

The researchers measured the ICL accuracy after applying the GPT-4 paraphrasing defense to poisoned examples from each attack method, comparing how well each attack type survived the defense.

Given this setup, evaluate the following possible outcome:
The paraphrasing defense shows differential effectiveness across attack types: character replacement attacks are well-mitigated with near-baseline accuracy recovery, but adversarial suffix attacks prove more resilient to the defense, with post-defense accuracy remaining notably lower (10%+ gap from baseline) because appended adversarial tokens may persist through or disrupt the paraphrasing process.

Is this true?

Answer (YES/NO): NO